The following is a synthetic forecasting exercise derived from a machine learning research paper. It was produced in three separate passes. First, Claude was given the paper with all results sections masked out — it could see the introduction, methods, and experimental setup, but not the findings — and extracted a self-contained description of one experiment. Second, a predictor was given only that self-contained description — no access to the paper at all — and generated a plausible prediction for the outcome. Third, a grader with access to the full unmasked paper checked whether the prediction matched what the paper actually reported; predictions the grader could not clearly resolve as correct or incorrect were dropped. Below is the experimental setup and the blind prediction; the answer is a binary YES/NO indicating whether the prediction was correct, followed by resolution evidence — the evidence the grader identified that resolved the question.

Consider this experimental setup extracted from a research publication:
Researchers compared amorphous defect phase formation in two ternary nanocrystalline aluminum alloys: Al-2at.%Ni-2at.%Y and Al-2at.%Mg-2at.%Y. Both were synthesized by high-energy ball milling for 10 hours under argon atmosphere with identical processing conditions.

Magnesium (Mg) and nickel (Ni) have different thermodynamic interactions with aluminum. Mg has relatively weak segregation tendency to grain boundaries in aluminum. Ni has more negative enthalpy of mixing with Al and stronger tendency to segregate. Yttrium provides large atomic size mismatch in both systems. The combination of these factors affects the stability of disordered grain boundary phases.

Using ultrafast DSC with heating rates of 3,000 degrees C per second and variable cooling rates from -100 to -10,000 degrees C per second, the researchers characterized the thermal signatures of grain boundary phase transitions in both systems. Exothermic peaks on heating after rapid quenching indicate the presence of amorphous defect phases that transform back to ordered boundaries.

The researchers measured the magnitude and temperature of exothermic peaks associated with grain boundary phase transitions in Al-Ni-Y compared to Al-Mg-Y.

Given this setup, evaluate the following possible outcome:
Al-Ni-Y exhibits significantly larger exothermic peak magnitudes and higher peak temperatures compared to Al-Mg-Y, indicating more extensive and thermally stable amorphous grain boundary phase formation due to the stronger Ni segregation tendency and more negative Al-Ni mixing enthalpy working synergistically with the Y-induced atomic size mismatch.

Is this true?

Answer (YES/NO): NO